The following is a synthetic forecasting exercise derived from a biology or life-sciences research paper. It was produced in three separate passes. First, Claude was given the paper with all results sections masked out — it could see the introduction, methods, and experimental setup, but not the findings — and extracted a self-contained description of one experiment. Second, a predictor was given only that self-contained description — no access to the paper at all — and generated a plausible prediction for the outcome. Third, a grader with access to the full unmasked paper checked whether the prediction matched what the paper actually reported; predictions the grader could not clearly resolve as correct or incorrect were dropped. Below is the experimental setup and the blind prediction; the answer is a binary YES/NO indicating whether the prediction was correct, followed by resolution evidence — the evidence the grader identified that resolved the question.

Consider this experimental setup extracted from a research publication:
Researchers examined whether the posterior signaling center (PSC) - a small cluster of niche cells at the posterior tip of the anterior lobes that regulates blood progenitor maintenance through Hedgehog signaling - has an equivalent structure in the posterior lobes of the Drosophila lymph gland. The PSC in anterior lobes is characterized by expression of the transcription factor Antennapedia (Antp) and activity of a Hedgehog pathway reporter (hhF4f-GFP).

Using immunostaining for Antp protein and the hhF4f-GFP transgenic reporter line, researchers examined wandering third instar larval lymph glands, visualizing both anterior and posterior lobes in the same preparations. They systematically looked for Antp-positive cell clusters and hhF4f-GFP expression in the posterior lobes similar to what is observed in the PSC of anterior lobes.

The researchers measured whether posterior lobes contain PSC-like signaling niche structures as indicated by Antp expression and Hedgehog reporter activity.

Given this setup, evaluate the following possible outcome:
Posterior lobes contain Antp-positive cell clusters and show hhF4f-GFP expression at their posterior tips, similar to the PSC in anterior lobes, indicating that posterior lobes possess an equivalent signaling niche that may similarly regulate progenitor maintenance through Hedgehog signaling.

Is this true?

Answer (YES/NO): NO